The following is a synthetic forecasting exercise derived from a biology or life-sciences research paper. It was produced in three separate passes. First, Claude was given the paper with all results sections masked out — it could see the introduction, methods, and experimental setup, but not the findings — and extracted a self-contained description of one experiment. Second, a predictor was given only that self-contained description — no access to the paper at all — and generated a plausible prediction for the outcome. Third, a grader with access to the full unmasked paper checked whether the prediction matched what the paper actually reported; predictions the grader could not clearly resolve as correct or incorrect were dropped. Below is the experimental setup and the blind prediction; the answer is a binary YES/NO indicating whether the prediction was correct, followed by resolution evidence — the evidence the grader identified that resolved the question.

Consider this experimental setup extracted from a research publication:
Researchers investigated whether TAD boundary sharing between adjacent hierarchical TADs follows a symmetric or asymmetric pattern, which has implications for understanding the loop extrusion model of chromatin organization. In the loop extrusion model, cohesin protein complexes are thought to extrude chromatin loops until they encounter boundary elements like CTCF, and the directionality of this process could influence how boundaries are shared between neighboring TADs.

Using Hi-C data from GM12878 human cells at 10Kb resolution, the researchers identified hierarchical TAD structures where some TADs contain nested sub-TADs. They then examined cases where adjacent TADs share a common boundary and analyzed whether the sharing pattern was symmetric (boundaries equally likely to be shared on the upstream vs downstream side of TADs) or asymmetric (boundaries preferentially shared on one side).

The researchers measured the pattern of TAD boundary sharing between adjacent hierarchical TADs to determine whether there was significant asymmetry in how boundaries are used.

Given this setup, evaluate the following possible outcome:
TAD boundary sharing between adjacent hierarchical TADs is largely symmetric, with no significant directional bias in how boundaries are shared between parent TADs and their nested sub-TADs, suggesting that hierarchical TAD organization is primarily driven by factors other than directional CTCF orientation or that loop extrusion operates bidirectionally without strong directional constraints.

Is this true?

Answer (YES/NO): NO